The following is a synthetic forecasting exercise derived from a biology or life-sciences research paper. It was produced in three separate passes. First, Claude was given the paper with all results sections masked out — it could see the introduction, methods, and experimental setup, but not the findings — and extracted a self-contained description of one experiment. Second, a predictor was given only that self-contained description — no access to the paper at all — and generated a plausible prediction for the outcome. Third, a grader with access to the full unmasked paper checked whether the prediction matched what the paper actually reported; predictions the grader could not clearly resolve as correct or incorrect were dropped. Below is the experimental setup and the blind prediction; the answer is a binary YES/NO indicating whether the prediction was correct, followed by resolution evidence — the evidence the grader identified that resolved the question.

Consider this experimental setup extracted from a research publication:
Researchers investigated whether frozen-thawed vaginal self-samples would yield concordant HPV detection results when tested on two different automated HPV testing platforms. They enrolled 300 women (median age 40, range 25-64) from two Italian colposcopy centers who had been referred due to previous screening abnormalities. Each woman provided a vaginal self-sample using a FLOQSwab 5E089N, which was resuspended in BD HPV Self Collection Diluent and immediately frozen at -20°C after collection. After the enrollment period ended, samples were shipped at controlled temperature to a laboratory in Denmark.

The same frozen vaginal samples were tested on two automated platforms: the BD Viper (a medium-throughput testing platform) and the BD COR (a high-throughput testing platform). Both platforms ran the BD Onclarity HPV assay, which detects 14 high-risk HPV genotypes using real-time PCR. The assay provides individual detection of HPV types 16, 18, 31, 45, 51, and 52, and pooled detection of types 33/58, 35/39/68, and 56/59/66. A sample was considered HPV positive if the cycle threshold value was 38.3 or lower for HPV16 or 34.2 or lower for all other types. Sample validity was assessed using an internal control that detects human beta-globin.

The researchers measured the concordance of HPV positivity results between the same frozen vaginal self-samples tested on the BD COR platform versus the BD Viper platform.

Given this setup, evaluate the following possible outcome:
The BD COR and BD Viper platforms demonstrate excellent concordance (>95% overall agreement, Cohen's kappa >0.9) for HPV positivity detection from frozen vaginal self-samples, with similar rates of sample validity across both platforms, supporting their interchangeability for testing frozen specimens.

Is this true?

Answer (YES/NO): YES